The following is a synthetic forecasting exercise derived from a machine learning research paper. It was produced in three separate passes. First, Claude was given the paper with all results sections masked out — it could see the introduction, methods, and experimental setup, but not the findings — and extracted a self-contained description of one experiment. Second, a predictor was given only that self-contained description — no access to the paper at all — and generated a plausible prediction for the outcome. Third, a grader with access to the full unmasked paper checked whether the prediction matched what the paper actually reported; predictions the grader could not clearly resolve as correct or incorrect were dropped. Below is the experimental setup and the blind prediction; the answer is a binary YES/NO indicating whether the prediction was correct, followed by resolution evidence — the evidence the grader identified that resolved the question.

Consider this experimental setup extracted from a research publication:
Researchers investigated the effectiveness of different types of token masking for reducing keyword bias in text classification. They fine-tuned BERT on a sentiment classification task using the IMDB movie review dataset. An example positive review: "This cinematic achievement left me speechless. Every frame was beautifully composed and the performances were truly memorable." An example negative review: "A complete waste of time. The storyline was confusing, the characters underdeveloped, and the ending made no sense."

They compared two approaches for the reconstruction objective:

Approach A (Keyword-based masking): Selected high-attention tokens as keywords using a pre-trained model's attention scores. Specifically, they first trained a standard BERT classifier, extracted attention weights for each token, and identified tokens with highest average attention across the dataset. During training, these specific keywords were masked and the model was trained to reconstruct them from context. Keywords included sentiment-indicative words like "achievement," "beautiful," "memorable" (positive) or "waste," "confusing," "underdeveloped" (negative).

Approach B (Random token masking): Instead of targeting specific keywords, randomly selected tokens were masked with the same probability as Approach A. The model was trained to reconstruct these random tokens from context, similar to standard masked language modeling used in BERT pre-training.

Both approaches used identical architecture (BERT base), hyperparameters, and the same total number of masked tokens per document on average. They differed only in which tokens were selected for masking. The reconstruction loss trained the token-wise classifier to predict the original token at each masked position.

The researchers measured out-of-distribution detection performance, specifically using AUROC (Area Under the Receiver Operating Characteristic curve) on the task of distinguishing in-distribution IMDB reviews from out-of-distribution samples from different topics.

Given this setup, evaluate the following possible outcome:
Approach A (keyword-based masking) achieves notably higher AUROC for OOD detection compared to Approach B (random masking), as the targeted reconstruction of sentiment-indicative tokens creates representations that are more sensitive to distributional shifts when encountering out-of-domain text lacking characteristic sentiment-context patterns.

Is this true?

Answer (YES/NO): YES